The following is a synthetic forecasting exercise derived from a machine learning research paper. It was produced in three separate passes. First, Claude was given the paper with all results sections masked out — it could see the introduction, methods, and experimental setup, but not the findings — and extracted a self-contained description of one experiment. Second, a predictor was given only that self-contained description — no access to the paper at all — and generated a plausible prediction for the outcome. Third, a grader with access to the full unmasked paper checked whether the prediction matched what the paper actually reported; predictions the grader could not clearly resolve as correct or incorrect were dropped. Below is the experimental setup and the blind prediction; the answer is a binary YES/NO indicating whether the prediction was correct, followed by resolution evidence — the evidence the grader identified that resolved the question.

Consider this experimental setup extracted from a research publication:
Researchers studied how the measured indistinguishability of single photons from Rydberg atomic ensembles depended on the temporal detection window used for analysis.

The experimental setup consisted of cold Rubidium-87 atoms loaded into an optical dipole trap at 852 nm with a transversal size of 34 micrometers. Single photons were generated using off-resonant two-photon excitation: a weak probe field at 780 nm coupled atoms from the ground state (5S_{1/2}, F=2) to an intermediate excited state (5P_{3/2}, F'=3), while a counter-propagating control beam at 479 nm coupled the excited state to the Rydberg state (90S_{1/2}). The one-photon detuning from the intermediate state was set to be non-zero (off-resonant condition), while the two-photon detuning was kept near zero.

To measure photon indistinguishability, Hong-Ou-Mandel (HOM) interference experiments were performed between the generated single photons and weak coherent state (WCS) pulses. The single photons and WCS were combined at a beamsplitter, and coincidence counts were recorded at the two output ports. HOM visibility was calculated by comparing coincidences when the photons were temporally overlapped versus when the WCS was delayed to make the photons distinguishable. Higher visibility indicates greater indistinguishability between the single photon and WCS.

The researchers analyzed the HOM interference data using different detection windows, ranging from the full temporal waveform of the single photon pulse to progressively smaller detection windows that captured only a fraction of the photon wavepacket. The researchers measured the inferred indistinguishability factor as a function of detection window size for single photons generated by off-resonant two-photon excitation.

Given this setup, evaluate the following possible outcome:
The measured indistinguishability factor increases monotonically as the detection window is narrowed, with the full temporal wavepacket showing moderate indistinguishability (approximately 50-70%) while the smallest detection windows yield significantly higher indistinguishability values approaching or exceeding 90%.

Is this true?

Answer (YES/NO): NO